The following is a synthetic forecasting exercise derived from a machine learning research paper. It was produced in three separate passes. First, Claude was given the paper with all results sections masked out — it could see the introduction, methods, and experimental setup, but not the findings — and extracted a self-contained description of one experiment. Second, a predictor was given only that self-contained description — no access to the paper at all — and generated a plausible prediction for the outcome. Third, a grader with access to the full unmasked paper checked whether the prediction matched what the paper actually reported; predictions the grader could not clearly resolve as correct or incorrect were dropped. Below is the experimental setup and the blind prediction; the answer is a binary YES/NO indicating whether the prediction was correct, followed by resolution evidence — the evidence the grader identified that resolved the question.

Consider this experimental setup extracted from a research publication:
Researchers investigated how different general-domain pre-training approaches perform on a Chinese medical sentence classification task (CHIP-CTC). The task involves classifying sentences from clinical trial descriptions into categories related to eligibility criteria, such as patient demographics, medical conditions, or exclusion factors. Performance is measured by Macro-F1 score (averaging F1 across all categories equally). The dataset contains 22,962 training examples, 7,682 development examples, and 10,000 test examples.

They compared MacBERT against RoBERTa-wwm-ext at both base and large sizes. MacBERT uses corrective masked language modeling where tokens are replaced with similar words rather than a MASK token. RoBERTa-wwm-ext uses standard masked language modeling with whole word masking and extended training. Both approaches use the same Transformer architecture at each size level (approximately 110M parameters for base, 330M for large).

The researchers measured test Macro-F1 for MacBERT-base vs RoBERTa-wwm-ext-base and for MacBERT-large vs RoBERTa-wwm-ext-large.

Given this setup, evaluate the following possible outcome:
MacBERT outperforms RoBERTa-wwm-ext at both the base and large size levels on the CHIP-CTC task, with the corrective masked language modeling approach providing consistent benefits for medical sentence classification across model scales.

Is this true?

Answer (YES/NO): NO